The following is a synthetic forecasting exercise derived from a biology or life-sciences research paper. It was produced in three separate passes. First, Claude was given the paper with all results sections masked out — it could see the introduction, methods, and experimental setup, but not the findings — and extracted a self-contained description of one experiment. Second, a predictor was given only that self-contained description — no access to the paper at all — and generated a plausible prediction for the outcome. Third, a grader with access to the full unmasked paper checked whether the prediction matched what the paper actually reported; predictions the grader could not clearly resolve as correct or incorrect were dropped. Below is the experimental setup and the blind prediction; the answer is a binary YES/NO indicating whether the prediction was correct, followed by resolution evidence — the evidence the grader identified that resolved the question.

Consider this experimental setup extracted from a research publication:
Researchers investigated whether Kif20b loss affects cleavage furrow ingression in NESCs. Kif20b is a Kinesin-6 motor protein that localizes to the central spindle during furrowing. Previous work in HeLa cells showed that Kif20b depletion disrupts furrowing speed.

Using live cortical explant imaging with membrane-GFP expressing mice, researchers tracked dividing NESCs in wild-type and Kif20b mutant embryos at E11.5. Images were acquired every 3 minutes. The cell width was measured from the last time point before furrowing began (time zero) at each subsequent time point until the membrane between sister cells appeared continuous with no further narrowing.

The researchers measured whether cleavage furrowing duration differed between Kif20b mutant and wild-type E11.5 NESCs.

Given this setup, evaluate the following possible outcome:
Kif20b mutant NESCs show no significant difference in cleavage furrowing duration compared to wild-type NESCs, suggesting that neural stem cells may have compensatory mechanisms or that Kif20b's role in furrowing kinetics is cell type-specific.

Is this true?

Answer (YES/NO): NO